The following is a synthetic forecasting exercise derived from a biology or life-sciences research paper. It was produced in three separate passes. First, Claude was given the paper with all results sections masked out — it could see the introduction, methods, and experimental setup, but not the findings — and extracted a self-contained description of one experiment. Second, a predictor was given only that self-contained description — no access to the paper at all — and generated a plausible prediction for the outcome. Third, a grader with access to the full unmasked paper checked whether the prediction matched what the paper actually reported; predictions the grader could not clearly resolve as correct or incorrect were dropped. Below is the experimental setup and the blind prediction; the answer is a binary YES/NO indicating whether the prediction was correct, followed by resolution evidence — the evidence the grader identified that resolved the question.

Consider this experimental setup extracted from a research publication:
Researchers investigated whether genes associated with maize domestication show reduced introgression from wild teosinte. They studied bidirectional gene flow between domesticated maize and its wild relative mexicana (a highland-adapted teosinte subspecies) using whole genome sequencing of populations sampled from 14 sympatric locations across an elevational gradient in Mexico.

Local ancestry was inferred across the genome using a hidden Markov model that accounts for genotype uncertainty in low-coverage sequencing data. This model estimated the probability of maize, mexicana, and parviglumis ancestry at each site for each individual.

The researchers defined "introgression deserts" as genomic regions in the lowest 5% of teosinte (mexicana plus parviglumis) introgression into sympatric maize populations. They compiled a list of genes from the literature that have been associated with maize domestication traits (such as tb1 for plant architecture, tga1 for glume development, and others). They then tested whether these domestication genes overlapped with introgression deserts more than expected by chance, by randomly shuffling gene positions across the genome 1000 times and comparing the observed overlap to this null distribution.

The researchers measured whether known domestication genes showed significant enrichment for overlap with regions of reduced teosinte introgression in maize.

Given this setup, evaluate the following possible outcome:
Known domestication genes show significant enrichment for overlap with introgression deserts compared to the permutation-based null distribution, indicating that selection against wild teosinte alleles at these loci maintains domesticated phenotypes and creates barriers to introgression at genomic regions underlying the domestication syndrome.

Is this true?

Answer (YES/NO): YES